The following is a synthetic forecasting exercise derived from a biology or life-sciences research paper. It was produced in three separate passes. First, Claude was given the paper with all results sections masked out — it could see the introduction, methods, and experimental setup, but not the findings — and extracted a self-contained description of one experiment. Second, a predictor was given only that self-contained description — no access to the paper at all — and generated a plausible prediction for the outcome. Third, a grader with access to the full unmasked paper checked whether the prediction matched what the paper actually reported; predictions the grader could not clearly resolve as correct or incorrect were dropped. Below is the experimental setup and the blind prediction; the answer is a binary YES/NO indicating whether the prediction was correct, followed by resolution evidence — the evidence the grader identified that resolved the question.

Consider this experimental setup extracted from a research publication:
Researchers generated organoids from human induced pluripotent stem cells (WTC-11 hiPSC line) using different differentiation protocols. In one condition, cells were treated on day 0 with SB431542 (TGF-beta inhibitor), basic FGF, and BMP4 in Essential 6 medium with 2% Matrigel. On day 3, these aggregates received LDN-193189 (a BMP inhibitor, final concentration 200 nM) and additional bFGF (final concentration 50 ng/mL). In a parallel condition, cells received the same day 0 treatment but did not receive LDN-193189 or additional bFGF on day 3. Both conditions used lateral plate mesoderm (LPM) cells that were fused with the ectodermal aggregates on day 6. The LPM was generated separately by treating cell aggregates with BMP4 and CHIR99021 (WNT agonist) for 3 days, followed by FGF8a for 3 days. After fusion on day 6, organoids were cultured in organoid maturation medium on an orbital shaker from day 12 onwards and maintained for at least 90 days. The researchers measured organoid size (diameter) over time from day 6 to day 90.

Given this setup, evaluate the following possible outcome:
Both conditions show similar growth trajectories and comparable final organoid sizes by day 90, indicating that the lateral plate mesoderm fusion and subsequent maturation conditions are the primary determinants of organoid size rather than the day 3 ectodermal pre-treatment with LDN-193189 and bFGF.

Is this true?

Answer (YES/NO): NO